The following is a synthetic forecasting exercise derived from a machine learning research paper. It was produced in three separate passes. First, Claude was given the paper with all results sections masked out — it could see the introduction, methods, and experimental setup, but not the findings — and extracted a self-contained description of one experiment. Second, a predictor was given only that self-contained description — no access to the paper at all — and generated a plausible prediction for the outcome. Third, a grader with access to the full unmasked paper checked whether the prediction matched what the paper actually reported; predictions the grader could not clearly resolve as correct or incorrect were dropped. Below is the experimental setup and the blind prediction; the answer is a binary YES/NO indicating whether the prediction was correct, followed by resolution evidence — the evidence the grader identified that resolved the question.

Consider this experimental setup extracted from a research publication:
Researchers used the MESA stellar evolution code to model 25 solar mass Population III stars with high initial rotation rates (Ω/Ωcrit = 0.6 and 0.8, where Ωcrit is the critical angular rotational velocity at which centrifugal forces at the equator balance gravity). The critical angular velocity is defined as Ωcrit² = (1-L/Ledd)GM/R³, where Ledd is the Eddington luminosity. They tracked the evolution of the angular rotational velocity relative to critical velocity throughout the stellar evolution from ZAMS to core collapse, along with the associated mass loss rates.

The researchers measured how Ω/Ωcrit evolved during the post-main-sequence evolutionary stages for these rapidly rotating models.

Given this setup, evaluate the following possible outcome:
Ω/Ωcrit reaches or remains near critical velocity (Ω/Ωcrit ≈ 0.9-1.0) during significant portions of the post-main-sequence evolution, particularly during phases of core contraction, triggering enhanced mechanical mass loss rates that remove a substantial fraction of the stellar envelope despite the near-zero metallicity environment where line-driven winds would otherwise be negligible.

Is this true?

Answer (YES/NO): NO